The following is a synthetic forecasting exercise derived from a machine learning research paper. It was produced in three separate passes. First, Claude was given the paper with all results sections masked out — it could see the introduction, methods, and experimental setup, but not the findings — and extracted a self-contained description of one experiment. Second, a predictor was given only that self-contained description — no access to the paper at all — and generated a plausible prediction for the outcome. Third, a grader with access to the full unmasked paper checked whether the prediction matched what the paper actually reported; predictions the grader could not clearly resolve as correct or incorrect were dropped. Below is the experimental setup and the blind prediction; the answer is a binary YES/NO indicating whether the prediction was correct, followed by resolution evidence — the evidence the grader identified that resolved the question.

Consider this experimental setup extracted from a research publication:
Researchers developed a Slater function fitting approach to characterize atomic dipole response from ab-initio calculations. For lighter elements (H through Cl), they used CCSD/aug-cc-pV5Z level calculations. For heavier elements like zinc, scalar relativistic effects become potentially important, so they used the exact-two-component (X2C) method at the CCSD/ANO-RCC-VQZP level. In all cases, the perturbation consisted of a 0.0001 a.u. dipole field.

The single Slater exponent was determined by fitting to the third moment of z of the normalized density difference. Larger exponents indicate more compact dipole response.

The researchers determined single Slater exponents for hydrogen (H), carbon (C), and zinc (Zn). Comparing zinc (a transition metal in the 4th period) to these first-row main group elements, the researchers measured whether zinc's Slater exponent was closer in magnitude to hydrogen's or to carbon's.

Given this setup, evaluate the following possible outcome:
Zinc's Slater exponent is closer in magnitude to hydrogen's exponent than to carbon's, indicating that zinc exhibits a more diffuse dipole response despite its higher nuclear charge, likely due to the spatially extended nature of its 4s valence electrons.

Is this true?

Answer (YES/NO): NO